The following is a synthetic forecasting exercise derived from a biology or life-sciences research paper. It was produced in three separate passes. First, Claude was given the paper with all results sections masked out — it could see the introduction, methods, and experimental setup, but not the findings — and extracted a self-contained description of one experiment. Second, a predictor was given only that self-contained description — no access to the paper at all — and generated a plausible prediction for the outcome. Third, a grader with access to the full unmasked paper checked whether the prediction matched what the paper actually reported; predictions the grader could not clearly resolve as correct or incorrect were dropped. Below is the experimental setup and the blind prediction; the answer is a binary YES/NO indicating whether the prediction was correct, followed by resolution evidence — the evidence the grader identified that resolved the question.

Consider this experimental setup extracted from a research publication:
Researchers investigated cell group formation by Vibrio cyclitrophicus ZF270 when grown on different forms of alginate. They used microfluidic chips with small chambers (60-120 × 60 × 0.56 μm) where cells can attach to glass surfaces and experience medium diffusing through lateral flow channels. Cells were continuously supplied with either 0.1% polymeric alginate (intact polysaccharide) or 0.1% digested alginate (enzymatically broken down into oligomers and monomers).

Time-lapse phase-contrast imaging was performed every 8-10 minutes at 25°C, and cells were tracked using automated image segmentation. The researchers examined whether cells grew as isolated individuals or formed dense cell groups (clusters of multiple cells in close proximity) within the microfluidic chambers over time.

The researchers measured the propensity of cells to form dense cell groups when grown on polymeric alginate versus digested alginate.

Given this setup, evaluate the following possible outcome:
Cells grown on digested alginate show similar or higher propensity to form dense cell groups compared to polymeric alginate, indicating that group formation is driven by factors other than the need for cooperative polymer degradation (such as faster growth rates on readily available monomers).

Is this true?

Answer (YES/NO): NO